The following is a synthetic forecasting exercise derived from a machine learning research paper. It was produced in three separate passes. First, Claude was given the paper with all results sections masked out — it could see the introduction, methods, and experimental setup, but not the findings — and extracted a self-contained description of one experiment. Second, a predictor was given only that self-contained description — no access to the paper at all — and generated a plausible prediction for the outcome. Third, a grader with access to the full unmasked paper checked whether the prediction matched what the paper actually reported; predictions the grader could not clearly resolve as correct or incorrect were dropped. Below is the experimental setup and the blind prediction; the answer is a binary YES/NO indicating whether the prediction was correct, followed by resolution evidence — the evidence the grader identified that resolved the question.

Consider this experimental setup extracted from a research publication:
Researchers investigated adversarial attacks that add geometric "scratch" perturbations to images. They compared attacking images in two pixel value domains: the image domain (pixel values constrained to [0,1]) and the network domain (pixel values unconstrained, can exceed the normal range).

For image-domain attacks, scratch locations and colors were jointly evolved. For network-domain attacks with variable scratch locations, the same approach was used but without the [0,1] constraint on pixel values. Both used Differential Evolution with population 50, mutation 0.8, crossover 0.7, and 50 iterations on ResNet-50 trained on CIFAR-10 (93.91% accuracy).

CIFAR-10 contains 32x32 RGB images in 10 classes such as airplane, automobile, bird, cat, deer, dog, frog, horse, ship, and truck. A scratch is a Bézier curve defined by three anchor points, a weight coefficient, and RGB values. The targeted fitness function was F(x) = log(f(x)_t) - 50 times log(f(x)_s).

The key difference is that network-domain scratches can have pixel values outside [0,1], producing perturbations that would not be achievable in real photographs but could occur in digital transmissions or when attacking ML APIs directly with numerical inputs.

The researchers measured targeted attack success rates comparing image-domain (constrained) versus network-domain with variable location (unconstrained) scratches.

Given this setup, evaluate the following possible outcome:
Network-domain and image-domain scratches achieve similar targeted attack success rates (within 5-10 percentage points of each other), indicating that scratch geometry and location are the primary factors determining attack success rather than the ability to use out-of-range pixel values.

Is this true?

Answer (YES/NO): NO